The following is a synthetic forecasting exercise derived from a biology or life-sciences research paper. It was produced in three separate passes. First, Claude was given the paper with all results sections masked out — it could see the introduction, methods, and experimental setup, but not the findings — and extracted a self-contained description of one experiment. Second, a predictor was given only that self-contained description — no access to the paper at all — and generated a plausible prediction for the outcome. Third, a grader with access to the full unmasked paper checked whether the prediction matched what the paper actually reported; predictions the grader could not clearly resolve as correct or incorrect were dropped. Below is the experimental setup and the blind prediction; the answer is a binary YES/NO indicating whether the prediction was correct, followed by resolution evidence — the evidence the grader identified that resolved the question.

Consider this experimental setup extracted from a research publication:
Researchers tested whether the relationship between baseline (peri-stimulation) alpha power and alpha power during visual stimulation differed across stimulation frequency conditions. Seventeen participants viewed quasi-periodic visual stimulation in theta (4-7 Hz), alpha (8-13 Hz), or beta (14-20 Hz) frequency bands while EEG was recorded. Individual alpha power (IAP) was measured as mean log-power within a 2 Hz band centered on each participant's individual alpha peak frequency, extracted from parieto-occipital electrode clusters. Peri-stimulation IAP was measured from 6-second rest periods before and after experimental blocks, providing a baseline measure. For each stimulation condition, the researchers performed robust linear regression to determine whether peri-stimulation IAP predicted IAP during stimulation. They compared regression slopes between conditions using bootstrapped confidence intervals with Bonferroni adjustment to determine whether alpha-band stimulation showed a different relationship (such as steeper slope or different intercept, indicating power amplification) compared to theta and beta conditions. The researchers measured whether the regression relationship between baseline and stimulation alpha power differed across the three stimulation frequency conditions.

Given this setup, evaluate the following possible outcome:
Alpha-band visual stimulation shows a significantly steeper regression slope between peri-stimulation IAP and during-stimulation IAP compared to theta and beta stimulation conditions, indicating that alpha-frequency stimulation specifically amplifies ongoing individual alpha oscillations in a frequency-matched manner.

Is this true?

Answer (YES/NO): NO